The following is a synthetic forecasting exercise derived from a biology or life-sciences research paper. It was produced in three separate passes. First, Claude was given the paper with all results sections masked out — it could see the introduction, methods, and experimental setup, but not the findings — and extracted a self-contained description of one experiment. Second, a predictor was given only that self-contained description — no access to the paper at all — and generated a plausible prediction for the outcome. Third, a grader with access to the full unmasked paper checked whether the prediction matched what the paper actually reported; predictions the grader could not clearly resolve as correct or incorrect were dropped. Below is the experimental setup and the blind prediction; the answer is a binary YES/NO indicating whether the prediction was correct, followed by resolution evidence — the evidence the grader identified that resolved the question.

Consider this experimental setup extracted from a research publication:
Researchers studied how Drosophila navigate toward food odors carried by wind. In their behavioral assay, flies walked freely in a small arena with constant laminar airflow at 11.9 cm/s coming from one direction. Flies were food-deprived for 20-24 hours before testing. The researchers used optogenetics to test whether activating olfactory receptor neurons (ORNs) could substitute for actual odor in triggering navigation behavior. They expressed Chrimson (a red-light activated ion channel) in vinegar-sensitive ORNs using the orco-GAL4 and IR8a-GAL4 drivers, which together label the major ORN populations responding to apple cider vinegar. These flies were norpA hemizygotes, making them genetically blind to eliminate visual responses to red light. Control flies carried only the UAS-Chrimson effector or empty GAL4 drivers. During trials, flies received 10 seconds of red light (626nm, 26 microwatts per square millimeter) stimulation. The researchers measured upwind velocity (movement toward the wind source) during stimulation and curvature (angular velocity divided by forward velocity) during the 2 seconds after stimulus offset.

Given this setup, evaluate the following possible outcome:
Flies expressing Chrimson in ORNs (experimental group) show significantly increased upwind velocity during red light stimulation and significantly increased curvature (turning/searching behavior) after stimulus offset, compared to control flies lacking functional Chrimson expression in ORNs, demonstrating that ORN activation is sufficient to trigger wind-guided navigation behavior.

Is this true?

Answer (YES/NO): YES